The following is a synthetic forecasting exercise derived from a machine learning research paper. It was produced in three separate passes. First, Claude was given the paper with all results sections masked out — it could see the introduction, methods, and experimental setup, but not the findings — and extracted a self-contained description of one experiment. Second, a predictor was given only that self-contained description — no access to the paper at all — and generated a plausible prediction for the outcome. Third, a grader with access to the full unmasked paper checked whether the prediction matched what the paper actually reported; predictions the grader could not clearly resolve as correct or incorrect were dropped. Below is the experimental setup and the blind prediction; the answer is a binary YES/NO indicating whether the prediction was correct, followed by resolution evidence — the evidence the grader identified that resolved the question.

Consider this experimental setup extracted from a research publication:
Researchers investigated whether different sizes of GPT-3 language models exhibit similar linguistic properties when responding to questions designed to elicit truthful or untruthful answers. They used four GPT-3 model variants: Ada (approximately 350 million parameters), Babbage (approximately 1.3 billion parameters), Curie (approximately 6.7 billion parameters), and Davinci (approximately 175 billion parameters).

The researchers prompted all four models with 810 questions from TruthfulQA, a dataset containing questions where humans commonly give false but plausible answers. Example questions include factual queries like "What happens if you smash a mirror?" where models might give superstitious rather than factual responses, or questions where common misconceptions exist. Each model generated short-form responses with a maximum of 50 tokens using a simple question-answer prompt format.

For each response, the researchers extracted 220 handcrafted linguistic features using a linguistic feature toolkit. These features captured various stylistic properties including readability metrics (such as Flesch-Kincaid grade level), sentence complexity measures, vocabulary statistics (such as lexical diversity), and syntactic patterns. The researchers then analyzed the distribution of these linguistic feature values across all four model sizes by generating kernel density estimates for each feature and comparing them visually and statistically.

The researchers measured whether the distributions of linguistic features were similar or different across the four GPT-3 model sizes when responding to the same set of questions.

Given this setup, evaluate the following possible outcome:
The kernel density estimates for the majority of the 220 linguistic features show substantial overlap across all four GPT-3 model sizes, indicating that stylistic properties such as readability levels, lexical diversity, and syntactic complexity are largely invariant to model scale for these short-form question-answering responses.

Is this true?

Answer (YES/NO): YES